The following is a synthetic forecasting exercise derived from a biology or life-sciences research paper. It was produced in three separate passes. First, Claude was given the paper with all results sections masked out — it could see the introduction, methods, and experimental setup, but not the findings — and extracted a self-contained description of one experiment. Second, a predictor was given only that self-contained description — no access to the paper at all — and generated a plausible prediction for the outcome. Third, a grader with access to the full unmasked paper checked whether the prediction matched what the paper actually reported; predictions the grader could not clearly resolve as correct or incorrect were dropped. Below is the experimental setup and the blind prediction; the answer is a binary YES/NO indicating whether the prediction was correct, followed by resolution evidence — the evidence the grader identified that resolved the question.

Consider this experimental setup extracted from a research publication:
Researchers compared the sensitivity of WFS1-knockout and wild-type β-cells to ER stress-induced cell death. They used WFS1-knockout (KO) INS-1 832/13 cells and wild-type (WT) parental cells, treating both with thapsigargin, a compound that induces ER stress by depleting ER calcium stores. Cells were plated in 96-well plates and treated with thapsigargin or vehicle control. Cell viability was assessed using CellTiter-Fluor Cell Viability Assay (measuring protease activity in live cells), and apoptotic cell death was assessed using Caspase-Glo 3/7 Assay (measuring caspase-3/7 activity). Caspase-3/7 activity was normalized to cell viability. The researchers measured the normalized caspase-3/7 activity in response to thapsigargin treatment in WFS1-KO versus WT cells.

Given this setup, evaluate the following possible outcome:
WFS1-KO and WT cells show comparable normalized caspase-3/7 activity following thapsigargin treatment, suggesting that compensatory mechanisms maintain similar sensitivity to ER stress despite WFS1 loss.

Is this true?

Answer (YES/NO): NO